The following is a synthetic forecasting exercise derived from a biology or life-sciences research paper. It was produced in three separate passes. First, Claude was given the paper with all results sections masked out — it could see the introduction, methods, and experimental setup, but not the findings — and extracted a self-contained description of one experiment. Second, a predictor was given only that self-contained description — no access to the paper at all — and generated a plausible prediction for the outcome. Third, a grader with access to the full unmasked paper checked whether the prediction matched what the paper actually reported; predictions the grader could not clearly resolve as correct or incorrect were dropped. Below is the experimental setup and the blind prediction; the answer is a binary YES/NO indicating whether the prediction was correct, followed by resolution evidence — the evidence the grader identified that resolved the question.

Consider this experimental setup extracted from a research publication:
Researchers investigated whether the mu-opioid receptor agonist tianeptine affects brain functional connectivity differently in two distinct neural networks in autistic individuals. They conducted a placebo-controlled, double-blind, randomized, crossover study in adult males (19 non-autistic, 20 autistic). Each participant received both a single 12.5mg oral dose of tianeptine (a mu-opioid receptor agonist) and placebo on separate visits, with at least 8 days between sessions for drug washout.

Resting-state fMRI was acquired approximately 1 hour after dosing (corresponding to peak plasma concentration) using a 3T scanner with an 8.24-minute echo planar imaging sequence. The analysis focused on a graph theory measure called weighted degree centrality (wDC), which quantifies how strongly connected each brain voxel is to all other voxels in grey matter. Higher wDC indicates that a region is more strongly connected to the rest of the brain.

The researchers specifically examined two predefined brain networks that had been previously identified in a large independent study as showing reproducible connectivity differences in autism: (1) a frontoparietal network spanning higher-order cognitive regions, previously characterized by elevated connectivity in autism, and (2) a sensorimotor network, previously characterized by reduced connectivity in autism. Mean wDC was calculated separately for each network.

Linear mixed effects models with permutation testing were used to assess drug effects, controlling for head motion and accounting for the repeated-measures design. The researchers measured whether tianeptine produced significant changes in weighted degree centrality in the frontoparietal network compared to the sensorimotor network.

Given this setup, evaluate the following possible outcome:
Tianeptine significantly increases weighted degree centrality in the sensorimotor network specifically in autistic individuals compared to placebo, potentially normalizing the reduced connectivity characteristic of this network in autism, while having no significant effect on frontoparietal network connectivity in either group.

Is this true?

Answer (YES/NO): YES